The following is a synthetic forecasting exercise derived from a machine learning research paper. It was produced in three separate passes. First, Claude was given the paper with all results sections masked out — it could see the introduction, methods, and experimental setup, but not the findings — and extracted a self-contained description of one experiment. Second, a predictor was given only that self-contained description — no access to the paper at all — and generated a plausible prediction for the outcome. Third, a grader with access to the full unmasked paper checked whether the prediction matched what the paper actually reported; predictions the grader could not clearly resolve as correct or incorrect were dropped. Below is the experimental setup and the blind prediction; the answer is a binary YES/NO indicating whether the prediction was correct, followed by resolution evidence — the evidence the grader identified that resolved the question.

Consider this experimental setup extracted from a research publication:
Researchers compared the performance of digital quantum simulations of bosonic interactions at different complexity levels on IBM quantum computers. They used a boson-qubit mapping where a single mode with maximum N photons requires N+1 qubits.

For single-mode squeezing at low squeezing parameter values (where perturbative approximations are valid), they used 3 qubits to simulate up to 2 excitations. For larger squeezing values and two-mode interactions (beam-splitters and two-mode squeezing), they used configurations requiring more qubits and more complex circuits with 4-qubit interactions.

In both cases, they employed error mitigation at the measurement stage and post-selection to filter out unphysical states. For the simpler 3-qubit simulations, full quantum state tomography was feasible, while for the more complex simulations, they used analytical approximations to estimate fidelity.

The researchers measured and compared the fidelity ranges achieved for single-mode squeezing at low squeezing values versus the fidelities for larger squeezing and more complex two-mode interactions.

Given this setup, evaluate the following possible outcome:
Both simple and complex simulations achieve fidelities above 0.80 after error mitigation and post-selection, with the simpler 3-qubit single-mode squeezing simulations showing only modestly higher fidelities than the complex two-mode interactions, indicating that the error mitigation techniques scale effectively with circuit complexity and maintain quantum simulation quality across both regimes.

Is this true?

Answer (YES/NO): NO